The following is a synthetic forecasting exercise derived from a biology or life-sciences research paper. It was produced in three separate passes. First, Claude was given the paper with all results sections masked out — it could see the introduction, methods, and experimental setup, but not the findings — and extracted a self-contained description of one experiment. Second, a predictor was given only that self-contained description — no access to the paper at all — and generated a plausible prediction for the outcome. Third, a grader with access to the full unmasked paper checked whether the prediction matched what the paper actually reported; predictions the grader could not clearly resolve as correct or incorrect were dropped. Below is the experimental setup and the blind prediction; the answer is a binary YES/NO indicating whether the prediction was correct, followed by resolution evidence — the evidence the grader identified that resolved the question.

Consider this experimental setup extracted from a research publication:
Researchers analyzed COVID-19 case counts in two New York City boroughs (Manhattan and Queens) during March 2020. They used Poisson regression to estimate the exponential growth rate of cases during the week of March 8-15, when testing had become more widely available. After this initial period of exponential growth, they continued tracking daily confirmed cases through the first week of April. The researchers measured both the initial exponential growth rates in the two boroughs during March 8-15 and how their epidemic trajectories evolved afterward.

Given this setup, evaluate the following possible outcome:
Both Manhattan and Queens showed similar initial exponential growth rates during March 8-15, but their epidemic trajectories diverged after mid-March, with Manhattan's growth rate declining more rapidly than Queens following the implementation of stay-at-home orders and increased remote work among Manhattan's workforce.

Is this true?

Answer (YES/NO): NO